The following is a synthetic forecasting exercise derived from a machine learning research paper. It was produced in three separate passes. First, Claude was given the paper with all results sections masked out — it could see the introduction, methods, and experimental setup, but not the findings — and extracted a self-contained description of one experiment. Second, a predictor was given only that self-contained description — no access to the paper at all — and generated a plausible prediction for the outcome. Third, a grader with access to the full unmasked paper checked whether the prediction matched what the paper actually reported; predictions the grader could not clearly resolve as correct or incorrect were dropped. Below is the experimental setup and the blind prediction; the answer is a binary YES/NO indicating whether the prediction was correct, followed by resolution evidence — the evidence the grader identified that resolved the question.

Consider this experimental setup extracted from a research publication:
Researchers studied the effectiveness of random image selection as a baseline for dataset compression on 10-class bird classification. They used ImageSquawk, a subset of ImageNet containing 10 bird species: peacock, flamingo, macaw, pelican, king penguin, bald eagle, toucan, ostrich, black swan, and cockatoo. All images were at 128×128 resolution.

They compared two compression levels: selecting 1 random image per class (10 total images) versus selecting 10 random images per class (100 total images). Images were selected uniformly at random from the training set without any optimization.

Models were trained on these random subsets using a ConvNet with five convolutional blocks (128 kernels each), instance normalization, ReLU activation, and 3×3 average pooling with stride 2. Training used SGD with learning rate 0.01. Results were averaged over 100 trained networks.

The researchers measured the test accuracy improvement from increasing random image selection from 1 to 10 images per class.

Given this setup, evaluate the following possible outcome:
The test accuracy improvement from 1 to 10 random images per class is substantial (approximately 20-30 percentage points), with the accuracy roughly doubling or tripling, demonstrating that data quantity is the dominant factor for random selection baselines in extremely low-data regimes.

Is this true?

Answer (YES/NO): NO